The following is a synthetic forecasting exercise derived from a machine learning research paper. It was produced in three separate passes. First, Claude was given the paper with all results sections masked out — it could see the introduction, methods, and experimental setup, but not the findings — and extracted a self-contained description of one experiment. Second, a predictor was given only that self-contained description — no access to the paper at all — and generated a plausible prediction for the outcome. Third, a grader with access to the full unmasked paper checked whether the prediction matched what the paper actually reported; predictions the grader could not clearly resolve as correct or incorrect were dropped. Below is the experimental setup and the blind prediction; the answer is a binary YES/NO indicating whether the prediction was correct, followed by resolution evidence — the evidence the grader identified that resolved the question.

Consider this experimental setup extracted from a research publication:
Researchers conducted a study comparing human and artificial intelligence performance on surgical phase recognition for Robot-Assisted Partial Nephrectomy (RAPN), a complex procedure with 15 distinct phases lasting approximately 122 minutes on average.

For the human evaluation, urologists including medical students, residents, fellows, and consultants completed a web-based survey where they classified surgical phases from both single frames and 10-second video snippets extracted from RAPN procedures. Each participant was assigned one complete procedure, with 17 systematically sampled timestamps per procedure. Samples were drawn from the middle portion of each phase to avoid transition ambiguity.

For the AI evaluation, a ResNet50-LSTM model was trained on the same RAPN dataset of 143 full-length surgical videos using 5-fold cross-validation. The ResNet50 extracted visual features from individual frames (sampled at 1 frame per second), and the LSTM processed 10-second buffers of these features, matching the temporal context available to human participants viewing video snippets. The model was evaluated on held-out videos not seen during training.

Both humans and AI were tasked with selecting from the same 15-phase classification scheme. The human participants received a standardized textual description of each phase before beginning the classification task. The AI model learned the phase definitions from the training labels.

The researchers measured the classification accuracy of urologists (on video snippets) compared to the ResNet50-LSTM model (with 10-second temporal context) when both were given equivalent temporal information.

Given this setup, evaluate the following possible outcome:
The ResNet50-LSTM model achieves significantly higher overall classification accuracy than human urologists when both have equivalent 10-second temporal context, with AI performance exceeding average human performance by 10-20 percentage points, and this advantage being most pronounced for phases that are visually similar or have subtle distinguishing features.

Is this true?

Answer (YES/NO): NO